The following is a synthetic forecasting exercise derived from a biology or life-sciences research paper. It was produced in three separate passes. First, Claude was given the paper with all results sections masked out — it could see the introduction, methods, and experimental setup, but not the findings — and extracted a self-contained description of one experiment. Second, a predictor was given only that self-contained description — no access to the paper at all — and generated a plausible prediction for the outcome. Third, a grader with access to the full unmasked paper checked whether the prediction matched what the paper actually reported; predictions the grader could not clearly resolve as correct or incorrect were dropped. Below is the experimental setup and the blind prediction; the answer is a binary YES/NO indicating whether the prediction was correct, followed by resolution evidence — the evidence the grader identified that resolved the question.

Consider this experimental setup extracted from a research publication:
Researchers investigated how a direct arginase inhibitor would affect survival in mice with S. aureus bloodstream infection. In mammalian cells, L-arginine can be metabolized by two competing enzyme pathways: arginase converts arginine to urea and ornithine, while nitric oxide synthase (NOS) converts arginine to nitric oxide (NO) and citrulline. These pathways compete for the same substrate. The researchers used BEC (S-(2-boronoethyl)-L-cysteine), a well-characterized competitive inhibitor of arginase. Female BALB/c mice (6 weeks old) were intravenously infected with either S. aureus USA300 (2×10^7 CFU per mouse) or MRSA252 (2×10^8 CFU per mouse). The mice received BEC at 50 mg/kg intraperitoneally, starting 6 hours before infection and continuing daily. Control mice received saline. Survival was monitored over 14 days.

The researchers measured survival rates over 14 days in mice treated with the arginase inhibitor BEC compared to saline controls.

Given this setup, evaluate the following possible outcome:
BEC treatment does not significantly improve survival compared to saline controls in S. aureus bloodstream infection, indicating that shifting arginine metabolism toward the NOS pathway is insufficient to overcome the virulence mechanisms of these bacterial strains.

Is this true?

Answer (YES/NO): NO